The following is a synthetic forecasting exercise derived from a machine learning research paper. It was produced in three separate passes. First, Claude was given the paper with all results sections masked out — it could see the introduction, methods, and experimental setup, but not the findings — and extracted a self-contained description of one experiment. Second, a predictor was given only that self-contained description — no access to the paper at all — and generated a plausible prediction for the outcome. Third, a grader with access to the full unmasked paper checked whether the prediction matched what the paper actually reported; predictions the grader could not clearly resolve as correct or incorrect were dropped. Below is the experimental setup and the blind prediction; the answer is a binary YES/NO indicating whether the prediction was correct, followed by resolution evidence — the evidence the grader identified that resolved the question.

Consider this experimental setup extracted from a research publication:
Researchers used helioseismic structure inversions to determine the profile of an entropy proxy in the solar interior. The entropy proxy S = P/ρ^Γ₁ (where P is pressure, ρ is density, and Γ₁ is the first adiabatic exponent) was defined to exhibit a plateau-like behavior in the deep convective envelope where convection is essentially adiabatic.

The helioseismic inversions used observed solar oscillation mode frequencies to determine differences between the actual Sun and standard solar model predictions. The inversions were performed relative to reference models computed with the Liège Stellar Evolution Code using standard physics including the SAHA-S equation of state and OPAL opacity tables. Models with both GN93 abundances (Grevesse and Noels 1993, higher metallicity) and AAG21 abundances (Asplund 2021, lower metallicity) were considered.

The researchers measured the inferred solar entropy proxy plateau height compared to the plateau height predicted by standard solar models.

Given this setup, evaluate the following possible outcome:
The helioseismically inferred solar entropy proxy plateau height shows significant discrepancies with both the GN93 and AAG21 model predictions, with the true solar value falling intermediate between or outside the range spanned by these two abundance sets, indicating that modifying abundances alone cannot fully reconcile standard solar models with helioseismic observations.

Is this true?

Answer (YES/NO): YES